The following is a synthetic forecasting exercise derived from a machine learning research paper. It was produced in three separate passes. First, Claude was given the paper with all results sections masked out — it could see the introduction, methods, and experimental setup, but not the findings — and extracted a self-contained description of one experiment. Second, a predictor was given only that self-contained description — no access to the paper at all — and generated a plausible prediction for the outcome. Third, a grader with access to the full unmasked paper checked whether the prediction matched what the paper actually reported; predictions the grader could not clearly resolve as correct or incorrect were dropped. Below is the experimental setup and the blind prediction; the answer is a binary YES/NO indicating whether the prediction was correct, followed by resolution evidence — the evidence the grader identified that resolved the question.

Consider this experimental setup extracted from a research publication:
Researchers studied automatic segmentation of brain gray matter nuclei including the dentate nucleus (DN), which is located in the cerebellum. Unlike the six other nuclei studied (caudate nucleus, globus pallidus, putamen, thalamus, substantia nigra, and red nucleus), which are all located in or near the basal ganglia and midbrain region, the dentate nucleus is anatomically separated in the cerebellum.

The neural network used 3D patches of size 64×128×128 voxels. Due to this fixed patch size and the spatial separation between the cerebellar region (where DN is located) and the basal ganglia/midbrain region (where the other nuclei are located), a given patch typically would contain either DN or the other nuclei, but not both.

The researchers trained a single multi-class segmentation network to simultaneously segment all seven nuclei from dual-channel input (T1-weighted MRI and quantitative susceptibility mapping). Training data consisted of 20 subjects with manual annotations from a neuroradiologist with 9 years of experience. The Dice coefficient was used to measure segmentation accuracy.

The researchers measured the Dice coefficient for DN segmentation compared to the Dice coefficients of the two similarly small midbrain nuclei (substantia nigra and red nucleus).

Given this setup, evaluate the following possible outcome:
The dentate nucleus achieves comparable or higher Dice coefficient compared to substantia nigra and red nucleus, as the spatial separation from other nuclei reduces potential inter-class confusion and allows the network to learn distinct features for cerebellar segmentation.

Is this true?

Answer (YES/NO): YES